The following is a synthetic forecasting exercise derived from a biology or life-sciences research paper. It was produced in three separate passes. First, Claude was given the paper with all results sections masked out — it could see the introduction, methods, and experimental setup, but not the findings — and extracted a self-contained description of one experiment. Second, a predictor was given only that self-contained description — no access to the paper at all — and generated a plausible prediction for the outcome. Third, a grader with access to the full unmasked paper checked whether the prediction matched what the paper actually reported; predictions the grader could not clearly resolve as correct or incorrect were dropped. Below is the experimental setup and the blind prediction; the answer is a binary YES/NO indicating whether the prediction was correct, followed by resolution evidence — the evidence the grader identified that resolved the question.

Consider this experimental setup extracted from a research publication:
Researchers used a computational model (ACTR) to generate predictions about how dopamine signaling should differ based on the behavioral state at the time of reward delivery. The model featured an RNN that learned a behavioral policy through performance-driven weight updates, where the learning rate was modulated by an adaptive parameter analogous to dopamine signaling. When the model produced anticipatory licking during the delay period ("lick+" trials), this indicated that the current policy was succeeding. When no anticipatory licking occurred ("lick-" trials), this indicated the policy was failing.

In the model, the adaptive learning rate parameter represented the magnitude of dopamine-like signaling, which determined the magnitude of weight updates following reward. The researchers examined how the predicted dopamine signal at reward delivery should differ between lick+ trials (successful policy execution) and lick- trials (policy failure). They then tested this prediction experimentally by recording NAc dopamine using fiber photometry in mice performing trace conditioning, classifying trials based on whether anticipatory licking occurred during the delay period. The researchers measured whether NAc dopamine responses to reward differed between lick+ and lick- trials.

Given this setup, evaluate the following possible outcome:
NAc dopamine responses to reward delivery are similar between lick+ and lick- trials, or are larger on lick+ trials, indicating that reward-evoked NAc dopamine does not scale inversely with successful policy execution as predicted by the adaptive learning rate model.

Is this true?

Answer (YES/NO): NO